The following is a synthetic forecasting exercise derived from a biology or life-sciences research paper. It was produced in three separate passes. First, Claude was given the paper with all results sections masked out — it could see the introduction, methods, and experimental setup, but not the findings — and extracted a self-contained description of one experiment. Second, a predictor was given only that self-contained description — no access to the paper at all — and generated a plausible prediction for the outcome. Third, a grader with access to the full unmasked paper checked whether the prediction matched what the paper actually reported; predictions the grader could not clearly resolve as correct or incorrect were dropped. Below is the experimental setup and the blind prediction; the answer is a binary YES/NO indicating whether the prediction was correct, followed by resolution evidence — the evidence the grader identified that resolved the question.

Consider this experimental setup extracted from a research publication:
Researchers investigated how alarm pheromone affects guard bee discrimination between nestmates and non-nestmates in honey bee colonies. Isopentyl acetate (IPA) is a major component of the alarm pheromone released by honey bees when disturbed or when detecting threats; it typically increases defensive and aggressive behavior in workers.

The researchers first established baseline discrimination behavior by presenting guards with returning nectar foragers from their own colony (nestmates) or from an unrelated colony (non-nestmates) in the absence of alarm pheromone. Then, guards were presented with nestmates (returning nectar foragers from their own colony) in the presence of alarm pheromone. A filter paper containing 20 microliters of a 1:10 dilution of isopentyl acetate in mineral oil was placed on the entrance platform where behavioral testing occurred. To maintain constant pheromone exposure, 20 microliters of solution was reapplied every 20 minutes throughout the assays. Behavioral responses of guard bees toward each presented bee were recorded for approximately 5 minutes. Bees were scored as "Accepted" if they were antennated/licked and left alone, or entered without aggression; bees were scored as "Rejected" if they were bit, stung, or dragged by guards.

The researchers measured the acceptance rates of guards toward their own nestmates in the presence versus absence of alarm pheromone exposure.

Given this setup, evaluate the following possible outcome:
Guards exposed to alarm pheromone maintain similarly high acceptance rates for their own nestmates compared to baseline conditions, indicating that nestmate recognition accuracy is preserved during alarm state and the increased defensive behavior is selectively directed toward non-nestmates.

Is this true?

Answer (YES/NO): NO